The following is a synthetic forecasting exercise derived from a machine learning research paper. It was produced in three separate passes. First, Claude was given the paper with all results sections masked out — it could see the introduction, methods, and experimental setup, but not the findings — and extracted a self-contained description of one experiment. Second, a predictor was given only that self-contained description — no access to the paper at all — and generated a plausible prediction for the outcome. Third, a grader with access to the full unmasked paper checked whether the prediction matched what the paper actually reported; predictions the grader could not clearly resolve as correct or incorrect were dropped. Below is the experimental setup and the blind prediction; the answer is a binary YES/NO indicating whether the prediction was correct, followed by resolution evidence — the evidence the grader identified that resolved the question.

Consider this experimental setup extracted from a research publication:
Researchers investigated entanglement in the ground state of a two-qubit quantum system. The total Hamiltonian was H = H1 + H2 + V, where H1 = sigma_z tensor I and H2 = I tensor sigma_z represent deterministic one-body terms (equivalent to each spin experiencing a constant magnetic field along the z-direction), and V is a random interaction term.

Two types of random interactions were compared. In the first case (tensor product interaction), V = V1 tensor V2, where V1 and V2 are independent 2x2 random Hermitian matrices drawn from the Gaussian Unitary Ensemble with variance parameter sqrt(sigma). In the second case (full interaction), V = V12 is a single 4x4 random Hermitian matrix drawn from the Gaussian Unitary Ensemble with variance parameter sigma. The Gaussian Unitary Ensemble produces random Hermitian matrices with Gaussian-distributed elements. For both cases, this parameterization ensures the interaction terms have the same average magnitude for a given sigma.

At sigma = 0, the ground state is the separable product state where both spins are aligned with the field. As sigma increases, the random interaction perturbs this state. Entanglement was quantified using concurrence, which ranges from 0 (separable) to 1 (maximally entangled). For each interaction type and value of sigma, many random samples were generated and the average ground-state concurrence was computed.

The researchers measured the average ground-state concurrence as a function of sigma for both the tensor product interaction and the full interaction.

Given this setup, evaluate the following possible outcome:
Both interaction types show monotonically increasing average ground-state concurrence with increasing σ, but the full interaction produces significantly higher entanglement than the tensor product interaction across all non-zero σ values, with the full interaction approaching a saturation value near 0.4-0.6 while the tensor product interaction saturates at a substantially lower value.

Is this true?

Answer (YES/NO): NO